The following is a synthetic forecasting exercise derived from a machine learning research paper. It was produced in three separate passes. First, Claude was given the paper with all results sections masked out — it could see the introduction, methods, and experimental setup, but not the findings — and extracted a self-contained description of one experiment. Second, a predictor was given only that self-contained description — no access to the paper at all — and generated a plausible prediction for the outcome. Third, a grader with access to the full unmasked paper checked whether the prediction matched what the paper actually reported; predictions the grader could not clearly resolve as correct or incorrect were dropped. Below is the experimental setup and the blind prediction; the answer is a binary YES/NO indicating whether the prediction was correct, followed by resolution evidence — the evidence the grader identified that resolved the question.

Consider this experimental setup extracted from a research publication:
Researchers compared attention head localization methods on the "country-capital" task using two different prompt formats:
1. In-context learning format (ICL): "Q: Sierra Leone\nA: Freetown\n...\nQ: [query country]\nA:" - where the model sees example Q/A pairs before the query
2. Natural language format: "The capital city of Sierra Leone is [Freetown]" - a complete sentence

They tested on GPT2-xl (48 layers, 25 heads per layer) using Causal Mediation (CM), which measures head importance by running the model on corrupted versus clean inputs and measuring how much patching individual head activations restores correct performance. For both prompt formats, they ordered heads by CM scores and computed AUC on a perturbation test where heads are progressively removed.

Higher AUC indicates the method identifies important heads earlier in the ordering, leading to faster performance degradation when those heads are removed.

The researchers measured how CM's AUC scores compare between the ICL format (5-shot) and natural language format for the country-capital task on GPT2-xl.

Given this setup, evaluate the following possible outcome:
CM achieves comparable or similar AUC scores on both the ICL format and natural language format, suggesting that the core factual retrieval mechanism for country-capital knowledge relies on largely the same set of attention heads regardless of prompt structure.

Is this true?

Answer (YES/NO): NO